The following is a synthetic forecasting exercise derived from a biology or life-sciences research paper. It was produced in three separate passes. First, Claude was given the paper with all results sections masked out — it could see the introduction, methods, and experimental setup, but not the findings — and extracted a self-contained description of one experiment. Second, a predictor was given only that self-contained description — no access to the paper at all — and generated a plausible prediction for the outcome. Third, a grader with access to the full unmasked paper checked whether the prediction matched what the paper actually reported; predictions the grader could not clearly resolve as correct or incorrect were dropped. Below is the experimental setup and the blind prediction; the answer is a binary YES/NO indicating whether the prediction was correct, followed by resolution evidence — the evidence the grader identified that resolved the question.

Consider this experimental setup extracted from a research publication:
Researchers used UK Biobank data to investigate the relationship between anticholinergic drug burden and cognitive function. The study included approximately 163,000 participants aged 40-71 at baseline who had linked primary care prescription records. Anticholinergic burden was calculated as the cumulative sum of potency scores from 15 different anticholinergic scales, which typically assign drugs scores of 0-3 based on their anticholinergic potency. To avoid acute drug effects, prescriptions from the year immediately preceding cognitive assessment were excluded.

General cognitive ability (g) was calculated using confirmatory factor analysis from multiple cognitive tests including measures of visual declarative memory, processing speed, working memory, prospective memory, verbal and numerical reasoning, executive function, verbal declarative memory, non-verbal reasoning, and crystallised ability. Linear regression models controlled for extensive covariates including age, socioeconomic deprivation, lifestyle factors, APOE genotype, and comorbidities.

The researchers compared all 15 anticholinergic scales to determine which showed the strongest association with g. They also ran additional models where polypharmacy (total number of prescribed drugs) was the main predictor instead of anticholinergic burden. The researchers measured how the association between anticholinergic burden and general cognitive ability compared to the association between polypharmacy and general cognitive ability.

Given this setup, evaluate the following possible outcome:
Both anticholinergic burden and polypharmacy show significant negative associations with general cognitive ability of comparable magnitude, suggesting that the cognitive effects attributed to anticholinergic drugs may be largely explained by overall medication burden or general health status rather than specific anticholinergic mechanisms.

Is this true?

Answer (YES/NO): NO